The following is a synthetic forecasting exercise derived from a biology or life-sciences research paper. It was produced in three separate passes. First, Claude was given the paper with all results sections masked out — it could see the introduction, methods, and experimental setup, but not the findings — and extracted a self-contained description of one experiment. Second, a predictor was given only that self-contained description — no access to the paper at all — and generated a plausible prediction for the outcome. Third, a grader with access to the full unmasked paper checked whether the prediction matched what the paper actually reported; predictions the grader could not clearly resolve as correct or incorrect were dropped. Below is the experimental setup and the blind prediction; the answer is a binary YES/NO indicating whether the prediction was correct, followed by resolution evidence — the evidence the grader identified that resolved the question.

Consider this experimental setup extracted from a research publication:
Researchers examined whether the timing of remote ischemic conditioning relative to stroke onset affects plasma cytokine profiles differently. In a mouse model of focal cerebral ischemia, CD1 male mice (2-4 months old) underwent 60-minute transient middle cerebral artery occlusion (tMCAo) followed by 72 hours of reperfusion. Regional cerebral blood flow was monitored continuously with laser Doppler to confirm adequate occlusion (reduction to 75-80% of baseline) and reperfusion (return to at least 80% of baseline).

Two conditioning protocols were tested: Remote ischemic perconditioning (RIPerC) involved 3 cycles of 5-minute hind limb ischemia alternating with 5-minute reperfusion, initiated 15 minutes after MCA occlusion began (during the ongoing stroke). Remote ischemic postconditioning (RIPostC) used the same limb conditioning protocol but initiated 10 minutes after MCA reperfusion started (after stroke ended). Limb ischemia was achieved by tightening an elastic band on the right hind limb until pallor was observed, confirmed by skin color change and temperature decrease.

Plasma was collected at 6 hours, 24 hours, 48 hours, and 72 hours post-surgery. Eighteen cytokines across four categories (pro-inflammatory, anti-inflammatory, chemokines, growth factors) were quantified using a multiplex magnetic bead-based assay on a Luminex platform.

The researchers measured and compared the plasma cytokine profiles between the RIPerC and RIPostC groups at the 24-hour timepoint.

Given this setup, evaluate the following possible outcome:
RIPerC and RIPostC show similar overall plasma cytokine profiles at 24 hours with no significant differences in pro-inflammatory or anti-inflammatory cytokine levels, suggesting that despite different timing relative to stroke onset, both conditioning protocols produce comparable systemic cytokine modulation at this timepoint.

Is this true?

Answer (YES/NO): NO